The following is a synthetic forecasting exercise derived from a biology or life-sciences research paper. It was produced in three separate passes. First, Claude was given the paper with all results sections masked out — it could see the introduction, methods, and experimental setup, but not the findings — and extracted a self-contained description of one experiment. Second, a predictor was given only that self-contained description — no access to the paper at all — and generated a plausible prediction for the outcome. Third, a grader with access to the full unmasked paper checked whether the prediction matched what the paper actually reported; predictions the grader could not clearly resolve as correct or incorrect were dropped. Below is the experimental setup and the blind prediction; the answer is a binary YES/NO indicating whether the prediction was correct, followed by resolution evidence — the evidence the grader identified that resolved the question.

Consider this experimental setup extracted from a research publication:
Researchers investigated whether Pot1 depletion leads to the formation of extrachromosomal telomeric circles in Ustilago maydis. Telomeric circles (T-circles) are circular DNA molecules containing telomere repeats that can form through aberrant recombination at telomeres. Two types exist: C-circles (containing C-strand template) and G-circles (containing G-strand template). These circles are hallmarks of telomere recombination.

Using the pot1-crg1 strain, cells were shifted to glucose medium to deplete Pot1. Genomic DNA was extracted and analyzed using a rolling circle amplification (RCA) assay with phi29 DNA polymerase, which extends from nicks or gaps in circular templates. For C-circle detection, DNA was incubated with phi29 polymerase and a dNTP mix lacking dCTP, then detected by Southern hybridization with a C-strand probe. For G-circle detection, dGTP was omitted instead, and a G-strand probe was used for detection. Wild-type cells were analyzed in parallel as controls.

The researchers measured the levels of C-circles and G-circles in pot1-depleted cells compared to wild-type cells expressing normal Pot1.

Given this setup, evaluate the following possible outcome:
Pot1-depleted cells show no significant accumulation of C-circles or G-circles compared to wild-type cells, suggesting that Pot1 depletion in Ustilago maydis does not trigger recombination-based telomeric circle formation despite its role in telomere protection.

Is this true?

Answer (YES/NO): NO